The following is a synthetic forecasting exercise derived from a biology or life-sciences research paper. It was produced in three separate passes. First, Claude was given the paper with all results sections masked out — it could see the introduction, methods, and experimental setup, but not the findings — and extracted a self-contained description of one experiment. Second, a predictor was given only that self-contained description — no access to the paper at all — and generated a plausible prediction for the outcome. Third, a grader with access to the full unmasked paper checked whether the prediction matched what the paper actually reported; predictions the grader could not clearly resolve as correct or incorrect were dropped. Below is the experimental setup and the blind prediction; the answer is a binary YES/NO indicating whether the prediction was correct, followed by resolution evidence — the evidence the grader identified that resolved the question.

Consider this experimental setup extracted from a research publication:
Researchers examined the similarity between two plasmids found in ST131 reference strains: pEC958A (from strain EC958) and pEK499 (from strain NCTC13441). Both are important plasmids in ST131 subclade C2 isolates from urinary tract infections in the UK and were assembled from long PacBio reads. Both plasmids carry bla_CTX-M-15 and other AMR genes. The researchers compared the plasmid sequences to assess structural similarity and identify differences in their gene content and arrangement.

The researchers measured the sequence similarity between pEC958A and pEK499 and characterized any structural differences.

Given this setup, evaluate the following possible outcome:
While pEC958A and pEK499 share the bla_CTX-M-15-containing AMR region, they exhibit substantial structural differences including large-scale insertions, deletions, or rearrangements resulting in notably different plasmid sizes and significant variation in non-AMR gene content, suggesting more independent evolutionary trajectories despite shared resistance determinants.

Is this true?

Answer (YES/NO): NO